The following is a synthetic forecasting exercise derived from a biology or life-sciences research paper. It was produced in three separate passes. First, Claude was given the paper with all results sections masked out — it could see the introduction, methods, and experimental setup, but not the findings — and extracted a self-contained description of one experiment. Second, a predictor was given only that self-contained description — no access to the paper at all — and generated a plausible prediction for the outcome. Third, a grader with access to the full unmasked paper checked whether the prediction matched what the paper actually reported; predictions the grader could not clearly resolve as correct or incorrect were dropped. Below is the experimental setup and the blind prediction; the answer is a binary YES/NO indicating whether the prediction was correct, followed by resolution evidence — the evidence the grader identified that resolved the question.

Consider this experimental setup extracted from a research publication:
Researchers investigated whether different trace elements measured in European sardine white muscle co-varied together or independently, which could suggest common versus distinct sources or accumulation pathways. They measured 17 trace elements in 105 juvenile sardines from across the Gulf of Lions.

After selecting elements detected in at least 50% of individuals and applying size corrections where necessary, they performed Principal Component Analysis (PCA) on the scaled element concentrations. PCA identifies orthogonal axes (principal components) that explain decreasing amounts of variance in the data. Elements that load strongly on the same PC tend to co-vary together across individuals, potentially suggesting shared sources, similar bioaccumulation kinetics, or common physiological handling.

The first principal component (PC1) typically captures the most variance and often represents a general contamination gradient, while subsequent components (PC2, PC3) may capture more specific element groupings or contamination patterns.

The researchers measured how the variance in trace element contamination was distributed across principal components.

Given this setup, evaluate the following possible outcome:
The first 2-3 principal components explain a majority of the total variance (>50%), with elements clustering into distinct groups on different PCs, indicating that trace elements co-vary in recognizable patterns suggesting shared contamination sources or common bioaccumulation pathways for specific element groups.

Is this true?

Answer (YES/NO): YES